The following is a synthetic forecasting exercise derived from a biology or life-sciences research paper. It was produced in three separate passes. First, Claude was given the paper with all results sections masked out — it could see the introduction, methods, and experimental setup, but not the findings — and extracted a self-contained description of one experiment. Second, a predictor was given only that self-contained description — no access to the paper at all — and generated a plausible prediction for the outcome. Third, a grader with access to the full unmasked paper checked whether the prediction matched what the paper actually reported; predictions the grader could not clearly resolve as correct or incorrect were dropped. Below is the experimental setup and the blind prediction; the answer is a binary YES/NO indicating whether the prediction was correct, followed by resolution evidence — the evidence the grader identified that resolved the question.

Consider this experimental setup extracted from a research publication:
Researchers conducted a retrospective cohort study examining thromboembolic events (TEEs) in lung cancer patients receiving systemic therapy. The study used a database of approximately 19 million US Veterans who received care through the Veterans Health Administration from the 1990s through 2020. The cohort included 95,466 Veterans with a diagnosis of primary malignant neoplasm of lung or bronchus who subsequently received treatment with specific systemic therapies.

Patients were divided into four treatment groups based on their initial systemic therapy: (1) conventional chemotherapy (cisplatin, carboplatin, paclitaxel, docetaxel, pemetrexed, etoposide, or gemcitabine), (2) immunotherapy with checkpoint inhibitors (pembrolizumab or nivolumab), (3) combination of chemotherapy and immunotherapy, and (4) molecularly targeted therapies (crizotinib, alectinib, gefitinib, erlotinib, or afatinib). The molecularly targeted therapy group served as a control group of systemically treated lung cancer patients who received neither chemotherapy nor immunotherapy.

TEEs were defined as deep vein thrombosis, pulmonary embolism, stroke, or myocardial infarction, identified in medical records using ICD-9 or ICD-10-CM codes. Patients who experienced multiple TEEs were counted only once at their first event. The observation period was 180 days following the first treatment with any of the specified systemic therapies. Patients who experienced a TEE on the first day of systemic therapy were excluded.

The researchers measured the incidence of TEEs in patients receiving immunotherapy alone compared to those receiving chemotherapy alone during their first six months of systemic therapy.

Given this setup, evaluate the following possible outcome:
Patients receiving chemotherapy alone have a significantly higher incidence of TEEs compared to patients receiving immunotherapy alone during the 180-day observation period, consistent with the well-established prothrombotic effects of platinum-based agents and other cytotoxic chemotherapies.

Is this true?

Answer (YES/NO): NO